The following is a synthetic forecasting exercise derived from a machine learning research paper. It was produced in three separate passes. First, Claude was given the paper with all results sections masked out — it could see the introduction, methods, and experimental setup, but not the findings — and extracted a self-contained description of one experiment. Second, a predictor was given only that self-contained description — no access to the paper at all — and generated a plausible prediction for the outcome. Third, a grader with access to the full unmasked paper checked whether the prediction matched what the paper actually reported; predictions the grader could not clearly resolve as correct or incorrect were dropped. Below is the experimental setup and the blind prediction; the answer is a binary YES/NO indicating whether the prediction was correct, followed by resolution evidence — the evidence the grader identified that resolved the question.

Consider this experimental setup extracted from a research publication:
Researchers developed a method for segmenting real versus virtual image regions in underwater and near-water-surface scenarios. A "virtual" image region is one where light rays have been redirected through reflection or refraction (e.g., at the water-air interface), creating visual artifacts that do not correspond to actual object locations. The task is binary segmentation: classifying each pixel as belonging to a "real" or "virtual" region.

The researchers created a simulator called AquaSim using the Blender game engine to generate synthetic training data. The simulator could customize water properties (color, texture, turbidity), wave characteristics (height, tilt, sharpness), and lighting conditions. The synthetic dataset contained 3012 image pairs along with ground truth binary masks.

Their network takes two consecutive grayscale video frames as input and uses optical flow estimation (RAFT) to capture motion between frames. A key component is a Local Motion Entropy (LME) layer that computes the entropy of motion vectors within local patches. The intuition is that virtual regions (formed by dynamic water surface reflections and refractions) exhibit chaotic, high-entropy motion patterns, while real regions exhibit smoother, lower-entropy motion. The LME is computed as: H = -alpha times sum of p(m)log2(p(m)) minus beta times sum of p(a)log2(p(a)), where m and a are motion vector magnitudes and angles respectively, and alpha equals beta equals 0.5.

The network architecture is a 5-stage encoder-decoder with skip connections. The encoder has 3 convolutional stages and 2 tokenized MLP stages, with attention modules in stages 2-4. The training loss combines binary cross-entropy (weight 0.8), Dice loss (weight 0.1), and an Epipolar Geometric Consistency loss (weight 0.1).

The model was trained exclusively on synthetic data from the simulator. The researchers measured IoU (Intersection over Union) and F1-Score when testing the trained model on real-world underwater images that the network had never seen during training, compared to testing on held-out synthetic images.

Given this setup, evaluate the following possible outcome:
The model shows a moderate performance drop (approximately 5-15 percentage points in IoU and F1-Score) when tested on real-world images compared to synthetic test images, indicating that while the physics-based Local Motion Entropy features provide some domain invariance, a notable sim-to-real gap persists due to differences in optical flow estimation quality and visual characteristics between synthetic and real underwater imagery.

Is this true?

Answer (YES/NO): NO